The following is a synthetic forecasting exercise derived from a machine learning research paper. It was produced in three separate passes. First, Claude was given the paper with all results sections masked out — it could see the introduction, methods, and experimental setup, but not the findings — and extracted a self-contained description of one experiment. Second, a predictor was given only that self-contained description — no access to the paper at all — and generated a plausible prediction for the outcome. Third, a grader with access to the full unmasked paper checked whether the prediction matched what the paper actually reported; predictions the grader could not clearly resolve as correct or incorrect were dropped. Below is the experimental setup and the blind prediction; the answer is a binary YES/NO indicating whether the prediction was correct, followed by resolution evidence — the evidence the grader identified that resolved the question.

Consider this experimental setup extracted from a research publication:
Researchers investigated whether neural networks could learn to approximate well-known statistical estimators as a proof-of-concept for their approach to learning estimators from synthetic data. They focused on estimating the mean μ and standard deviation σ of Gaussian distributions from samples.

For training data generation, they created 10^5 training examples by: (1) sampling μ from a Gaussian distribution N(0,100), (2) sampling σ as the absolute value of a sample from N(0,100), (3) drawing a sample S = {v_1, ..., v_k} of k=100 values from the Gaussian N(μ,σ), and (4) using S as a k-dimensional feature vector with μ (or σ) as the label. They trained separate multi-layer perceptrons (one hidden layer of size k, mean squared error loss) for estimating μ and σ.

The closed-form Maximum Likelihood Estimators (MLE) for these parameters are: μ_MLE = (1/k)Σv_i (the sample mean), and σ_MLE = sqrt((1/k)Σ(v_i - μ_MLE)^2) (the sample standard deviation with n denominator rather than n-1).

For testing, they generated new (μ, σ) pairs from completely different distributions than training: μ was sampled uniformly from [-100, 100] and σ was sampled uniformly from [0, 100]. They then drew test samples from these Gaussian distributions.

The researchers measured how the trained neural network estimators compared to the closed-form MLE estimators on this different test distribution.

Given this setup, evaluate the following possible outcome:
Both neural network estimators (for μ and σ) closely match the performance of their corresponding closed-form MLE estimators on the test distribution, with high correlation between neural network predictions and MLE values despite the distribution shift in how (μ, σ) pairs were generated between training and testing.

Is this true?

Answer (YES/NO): YES